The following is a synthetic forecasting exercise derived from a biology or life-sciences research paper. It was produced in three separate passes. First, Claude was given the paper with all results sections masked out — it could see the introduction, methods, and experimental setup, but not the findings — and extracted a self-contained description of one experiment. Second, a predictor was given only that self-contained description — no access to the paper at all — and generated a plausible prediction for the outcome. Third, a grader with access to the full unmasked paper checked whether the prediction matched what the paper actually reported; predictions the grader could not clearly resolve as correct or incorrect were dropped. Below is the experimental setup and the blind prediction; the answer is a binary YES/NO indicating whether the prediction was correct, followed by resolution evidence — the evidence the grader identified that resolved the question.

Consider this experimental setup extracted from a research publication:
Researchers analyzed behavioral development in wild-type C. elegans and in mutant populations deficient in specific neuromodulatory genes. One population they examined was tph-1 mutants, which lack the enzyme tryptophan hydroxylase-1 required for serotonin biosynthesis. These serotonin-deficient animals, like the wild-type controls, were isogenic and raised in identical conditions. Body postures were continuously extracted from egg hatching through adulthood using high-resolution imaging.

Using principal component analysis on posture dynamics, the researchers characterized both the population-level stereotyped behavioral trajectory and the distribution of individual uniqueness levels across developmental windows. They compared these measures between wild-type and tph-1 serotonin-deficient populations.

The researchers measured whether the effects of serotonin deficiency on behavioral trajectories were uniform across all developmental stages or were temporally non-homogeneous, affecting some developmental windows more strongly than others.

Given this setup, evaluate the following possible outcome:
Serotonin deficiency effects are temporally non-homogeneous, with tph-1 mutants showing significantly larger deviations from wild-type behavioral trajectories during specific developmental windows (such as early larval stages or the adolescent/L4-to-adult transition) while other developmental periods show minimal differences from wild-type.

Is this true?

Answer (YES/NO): NO